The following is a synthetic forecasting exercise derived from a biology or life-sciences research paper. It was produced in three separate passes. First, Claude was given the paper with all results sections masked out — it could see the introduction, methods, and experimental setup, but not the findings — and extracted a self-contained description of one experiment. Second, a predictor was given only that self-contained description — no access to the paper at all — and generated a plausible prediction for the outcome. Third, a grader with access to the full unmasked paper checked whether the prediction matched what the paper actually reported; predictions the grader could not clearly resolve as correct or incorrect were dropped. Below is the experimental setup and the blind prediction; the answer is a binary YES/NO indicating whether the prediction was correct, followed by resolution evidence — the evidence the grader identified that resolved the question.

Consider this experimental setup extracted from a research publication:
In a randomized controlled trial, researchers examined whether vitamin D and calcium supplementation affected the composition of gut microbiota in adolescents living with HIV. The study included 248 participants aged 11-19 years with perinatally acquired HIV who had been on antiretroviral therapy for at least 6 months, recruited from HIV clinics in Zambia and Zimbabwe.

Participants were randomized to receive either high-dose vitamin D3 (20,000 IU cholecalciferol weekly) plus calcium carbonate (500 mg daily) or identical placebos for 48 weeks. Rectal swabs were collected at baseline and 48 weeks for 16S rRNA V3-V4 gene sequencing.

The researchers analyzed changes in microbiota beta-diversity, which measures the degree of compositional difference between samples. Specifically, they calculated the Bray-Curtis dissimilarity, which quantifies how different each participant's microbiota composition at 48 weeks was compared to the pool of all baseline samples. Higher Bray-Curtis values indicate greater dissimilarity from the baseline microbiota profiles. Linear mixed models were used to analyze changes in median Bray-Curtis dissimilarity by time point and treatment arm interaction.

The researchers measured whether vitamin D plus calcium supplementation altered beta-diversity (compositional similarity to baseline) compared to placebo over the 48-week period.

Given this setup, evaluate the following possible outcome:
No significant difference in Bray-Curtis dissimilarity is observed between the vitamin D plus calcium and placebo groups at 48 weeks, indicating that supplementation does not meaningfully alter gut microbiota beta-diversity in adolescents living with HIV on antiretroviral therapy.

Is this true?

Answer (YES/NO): NO